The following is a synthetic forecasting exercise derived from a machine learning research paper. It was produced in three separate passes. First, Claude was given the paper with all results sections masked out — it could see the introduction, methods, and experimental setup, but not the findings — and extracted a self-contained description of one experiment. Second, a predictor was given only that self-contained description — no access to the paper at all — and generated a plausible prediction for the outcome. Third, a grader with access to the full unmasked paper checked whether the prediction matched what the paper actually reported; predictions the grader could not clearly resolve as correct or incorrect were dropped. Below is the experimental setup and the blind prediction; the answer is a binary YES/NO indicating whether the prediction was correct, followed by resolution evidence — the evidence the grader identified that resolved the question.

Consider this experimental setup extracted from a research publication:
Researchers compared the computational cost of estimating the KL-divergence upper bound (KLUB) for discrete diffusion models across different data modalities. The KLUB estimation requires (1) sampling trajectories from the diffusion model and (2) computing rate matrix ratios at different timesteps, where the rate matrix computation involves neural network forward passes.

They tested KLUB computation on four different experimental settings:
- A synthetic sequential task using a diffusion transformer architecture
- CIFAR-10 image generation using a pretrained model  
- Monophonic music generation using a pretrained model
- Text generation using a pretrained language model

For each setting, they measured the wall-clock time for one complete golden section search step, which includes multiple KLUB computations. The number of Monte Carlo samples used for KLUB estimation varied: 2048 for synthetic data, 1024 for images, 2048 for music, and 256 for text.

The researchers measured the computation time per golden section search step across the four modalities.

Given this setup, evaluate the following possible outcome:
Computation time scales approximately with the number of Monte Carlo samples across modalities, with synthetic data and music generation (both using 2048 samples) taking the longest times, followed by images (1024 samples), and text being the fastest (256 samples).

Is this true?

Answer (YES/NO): NO